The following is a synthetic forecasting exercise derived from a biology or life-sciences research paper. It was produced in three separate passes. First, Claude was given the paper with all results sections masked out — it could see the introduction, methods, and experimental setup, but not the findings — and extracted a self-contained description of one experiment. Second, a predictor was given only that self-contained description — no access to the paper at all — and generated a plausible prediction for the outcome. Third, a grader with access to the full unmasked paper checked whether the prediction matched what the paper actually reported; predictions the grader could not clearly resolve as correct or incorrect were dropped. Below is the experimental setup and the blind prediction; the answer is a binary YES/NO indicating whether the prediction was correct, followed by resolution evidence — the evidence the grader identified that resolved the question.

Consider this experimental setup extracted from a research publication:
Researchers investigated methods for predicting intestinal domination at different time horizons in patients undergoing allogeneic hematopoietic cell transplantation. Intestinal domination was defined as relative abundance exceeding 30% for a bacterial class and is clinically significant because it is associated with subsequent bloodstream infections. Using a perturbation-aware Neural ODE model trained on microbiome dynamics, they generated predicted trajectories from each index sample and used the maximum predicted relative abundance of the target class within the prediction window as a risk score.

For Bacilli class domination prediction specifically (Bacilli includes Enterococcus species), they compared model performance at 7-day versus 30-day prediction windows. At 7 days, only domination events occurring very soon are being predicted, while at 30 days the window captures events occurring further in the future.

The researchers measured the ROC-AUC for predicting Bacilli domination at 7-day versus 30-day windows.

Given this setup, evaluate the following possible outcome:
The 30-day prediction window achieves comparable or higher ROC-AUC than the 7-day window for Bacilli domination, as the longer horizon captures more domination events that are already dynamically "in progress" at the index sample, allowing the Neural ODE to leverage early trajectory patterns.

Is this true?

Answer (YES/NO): YES